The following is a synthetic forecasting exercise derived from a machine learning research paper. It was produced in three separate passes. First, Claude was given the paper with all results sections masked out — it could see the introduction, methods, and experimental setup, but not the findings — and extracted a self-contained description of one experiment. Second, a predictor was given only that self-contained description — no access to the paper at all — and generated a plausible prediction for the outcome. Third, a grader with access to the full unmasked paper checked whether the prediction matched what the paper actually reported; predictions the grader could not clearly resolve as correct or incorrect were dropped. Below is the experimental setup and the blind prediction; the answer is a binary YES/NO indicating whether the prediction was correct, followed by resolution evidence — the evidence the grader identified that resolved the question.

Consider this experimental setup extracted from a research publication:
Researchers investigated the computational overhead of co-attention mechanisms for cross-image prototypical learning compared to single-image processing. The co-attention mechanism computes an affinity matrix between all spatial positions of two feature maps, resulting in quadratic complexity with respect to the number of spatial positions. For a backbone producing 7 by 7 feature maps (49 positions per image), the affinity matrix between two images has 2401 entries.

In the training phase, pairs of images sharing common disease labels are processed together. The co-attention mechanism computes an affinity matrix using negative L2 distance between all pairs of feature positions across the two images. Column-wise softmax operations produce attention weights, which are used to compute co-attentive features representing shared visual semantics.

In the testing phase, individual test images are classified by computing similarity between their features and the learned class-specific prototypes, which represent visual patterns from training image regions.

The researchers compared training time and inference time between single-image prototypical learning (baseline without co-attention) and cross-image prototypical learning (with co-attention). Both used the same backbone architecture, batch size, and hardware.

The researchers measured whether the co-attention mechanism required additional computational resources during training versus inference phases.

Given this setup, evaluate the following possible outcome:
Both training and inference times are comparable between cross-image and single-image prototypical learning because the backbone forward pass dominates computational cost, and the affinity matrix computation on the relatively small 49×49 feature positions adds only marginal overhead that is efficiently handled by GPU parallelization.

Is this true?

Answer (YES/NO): NO